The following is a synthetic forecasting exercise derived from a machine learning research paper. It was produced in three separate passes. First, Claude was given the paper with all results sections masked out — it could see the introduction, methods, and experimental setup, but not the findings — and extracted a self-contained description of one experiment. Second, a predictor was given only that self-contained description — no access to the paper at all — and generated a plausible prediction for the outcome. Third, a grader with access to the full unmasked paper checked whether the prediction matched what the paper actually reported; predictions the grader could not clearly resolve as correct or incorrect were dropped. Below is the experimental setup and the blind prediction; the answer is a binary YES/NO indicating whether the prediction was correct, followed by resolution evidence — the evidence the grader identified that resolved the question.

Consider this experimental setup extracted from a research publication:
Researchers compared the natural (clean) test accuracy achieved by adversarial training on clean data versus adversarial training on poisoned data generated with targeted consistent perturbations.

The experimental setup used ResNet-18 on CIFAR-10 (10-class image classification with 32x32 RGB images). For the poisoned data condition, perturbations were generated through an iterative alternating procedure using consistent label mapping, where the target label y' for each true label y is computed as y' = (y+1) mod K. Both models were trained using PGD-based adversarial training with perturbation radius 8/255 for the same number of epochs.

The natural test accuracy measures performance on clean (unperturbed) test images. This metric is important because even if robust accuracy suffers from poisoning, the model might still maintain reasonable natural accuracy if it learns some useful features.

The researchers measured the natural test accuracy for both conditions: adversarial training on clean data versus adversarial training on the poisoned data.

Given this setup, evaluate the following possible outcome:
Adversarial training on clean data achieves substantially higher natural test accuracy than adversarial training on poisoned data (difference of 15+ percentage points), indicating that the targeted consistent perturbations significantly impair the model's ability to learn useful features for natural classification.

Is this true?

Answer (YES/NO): YES